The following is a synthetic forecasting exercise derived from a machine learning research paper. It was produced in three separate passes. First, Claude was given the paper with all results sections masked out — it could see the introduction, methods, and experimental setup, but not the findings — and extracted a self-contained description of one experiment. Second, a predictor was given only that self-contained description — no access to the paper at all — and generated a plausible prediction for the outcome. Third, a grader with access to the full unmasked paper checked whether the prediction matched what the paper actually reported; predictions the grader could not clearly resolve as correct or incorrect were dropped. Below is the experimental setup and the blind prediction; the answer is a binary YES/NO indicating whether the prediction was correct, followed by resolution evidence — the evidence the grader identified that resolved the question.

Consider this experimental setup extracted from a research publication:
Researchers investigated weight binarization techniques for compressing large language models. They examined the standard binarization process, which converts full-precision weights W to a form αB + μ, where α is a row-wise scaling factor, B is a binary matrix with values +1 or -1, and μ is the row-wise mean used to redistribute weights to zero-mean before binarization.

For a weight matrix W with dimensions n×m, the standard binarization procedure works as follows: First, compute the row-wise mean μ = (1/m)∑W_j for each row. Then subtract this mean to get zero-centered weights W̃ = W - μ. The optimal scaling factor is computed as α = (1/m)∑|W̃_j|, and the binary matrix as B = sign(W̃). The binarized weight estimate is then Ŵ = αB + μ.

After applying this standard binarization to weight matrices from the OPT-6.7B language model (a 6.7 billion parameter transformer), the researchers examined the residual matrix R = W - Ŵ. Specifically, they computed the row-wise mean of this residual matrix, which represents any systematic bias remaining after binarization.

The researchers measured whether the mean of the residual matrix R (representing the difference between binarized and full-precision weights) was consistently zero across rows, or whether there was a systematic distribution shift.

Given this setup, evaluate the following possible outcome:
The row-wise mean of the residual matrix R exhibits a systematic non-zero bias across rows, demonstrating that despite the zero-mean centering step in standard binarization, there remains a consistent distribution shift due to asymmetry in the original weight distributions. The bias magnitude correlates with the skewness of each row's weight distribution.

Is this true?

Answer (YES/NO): NO